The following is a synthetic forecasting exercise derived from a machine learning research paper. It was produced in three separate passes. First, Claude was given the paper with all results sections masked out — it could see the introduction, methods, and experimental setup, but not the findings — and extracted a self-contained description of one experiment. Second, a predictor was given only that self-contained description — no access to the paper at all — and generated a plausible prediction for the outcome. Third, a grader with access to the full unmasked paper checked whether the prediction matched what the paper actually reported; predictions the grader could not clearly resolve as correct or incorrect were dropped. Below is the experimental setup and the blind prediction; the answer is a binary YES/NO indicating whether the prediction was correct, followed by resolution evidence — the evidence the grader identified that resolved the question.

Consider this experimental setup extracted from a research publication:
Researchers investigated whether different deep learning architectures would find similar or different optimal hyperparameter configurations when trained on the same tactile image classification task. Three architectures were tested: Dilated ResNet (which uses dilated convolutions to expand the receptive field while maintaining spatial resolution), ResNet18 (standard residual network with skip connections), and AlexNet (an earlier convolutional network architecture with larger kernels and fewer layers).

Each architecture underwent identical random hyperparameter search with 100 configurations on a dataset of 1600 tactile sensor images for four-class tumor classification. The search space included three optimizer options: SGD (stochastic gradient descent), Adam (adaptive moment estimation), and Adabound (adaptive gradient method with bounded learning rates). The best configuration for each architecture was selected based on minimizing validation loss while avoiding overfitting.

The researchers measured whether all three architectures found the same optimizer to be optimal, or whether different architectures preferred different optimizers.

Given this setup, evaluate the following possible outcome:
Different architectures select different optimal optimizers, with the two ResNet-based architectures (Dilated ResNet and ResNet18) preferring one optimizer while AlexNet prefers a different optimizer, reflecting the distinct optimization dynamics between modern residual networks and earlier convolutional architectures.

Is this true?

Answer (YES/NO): NO